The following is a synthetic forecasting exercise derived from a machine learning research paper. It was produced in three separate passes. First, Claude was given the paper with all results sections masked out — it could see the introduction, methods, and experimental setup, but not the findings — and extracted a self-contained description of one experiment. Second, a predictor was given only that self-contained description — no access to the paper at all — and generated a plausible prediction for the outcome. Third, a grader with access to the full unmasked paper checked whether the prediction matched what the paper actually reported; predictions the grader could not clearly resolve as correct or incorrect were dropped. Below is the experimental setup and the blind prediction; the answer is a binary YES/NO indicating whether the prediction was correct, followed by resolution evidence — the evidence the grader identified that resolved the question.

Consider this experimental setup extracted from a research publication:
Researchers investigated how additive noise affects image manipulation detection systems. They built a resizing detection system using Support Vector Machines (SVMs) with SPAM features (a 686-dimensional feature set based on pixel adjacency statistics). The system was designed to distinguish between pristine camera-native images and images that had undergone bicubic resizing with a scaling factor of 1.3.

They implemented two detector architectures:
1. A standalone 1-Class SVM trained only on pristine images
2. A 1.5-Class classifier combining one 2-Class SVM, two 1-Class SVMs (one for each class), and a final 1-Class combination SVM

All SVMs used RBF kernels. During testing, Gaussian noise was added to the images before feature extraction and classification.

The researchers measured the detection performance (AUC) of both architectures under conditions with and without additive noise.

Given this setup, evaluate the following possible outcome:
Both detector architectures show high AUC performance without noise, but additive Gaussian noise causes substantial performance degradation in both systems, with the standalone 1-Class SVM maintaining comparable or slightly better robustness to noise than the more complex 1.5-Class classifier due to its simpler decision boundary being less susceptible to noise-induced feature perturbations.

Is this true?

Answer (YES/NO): NO